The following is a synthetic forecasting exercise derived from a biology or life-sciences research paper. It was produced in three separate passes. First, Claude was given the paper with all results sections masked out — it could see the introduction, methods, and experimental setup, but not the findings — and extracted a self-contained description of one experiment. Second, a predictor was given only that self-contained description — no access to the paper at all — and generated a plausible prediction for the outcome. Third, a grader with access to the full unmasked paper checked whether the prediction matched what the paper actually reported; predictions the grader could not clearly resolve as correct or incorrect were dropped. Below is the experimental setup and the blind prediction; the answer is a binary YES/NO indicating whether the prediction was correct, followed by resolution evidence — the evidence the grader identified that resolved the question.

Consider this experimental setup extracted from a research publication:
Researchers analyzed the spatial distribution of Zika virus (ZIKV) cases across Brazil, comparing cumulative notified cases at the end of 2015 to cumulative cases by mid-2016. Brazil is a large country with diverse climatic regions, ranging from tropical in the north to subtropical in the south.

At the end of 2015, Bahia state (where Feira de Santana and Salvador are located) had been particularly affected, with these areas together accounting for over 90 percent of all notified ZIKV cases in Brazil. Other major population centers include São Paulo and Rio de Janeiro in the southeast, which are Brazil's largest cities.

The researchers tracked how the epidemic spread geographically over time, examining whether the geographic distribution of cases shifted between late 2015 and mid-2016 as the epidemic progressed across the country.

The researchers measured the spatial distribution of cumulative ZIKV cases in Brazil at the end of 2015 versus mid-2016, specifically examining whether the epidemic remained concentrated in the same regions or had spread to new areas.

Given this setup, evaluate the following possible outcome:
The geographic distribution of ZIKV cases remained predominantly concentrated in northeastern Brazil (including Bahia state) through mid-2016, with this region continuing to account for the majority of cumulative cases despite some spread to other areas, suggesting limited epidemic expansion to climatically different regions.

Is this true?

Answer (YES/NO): NO